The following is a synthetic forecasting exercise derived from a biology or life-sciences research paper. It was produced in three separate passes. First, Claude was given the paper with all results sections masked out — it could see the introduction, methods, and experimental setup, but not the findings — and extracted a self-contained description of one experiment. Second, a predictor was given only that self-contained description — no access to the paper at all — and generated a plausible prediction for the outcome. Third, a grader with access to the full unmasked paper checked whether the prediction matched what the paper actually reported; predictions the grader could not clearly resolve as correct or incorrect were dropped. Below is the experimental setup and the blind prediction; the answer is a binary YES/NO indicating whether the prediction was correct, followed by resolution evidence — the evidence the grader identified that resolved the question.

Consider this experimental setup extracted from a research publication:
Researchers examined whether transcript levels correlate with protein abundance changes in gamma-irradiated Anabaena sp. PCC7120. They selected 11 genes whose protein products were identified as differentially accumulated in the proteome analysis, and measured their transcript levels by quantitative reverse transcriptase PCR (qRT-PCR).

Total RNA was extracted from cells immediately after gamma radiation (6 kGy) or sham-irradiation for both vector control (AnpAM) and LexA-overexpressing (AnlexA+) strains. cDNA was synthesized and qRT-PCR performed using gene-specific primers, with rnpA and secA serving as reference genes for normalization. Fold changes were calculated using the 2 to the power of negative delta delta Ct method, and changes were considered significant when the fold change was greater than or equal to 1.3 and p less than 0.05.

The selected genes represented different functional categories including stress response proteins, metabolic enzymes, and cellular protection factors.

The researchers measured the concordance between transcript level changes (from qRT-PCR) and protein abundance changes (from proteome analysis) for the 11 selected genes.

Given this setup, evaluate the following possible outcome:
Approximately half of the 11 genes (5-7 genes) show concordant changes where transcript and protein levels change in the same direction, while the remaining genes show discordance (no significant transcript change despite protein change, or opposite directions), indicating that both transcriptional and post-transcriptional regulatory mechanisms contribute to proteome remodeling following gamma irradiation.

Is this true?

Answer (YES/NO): YES